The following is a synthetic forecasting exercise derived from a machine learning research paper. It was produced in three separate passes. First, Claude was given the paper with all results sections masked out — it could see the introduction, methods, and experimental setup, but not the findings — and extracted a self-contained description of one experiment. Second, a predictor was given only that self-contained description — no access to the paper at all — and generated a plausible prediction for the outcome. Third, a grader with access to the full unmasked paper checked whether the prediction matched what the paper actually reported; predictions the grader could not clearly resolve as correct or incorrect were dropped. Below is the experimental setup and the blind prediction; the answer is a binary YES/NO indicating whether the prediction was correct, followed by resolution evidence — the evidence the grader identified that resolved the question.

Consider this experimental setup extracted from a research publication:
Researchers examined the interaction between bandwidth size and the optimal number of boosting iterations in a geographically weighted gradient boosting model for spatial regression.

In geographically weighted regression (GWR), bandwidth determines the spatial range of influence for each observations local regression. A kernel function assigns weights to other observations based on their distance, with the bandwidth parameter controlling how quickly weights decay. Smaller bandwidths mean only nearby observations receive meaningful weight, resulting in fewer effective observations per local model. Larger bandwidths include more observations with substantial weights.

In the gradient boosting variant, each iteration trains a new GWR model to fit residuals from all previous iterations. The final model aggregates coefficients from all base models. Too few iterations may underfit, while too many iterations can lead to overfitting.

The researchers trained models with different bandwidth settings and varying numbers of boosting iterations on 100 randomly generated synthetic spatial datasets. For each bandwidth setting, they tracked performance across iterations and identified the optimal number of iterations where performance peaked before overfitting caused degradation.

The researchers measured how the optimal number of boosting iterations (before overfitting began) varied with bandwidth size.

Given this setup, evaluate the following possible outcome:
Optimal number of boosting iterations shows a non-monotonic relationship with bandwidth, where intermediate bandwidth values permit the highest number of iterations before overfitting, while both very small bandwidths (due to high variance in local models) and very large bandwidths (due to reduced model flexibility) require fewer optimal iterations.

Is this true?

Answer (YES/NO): NO